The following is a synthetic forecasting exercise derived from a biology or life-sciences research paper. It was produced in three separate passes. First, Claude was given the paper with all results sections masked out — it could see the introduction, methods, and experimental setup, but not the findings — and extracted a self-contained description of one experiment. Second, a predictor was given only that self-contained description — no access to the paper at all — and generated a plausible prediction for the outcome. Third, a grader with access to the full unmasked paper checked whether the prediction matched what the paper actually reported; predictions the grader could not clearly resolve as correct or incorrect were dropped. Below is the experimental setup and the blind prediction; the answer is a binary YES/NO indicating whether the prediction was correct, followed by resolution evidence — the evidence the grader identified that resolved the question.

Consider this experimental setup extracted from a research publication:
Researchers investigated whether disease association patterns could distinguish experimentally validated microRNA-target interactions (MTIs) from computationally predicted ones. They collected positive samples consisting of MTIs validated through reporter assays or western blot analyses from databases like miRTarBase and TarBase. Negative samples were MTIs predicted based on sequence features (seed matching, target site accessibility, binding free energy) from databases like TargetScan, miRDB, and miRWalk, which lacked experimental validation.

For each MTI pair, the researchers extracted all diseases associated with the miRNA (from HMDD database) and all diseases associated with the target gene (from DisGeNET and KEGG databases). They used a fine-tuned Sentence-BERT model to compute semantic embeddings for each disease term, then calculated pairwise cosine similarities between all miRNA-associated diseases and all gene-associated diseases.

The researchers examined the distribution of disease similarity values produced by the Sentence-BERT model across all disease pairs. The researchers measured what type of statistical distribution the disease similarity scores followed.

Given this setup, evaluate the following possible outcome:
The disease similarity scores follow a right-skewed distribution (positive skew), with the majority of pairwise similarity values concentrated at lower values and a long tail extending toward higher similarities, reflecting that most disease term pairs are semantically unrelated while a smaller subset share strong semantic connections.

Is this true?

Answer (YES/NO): YES